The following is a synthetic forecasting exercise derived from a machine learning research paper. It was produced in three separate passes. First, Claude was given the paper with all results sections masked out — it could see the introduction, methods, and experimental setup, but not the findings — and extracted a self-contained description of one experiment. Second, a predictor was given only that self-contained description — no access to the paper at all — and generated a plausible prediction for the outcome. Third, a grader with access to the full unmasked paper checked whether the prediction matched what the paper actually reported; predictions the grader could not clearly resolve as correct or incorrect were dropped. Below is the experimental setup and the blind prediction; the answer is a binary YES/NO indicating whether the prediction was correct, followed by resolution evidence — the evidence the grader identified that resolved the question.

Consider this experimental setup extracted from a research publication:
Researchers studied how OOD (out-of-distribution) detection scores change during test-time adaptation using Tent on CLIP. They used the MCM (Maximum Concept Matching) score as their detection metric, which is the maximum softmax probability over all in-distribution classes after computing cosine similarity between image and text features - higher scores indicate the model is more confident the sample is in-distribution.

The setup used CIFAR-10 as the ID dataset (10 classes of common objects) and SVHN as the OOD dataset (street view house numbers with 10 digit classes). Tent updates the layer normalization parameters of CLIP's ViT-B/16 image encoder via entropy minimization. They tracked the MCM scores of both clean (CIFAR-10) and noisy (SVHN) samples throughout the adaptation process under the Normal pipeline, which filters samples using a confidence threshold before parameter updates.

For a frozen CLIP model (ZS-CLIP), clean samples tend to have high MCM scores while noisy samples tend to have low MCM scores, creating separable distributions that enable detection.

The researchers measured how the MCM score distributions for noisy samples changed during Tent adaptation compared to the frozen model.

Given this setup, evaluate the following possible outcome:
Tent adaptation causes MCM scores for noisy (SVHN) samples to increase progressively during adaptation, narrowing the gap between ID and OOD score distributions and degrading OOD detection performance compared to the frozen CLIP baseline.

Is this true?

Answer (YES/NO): YES